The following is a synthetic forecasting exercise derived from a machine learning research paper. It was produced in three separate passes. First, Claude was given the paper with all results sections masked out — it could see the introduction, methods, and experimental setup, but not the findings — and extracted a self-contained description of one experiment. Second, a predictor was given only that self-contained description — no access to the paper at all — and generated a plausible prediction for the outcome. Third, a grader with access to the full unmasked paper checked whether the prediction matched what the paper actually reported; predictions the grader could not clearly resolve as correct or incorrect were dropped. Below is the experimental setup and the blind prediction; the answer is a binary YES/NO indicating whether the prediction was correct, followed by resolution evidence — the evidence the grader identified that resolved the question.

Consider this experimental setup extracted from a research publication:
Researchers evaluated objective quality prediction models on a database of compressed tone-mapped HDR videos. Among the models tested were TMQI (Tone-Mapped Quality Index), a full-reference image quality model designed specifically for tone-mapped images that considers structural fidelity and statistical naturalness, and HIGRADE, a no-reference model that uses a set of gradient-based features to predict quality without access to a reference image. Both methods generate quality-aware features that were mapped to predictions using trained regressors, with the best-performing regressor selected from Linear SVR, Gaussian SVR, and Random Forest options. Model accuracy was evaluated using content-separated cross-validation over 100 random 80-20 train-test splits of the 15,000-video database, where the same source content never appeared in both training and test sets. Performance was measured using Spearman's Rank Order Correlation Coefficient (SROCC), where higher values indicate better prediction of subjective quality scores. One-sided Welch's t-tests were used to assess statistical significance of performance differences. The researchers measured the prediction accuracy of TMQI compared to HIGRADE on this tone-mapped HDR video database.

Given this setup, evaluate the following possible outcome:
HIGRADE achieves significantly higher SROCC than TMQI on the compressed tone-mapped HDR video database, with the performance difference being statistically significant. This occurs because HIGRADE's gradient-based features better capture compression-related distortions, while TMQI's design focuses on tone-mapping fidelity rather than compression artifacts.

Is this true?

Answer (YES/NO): YES